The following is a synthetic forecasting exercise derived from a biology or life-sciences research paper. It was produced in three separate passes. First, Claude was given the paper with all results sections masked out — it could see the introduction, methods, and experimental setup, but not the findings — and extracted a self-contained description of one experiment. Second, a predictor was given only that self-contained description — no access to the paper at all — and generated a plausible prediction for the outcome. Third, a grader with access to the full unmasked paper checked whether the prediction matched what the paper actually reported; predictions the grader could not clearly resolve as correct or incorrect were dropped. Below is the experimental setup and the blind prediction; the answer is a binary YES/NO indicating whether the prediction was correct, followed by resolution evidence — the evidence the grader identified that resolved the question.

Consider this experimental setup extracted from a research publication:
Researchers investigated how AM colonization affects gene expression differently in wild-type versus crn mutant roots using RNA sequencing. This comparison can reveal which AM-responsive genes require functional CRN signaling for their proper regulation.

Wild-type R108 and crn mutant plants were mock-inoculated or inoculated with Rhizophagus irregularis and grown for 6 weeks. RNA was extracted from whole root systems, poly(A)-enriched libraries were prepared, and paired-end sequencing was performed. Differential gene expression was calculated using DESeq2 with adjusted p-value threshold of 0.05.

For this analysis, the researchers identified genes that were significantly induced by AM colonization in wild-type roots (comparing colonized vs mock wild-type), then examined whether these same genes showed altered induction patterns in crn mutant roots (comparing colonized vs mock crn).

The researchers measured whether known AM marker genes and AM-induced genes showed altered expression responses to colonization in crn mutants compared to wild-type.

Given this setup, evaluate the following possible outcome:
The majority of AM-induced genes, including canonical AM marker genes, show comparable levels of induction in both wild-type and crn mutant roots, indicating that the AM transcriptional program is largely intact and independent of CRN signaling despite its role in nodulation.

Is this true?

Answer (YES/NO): NO